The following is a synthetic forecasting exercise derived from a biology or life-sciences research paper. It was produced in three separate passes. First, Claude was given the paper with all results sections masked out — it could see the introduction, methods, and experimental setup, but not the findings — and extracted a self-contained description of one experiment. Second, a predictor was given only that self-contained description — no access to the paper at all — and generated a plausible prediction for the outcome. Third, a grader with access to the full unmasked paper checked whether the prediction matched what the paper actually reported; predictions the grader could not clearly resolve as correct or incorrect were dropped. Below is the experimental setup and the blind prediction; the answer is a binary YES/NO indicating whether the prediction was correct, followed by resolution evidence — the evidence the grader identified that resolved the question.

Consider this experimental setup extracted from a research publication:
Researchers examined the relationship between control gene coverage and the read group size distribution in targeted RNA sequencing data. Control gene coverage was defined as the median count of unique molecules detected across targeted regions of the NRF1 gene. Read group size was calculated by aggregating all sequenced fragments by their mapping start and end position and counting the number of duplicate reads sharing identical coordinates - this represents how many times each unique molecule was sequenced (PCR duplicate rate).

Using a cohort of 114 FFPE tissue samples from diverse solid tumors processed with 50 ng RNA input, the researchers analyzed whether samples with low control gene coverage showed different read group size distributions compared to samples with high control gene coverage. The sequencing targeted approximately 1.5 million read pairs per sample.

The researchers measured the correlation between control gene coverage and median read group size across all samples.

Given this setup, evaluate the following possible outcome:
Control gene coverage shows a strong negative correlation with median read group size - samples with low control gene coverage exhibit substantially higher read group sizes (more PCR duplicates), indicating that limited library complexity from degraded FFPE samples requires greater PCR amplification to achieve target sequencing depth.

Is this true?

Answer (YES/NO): YES